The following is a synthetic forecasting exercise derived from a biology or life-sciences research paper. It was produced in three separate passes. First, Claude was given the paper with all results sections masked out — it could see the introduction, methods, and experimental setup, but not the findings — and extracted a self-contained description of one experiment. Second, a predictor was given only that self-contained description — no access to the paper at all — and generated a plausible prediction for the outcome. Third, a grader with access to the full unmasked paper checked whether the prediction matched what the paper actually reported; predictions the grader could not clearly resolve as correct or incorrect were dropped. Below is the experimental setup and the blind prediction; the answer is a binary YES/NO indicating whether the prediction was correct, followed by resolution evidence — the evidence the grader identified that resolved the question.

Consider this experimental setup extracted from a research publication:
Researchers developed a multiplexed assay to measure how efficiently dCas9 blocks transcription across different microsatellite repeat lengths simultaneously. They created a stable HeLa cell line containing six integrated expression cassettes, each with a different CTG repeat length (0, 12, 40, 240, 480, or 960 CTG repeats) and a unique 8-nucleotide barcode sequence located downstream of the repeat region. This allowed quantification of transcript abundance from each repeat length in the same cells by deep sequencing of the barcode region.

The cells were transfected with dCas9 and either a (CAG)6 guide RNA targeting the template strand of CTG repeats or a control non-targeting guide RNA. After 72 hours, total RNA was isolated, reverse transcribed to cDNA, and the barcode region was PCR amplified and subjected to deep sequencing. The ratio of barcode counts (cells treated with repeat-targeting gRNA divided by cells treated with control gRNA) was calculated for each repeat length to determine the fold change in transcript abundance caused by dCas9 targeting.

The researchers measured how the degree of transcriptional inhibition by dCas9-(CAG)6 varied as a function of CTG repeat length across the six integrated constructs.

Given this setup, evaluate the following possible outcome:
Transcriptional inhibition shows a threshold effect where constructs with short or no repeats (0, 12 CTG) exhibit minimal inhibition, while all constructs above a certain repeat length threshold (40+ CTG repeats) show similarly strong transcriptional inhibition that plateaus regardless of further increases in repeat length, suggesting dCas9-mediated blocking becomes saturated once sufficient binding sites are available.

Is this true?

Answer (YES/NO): NO